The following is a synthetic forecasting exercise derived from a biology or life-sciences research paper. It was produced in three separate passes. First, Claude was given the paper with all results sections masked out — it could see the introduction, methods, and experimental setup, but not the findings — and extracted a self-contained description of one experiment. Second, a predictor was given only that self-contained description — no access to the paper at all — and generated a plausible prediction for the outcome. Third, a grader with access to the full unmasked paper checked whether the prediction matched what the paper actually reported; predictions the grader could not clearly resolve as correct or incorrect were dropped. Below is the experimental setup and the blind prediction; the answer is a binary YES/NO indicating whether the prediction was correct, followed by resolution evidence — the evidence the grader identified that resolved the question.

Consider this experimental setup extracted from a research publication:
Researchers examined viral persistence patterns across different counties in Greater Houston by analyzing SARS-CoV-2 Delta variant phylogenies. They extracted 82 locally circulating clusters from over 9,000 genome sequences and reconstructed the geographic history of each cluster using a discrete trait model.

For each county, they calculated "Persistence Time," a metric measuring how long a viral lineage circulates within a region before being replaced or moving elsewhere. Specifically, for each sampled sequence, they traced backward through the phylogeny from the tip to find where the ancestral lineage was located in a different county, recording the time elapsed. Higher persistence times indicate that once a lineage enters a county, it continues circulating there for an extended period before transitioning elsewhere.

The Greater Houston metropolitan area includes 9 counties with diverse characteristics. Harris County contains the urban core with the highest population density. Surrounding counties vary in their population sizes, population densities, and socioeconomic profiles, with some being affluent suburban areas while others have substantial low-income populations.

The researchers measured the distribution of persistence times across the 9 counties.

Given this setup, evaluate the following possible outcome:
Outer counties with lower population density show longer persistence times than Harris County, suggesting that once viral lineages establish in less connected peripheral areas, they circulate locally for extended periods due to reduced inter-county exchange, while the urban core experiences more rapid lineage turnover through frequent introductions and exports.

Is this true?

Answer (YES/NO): NO